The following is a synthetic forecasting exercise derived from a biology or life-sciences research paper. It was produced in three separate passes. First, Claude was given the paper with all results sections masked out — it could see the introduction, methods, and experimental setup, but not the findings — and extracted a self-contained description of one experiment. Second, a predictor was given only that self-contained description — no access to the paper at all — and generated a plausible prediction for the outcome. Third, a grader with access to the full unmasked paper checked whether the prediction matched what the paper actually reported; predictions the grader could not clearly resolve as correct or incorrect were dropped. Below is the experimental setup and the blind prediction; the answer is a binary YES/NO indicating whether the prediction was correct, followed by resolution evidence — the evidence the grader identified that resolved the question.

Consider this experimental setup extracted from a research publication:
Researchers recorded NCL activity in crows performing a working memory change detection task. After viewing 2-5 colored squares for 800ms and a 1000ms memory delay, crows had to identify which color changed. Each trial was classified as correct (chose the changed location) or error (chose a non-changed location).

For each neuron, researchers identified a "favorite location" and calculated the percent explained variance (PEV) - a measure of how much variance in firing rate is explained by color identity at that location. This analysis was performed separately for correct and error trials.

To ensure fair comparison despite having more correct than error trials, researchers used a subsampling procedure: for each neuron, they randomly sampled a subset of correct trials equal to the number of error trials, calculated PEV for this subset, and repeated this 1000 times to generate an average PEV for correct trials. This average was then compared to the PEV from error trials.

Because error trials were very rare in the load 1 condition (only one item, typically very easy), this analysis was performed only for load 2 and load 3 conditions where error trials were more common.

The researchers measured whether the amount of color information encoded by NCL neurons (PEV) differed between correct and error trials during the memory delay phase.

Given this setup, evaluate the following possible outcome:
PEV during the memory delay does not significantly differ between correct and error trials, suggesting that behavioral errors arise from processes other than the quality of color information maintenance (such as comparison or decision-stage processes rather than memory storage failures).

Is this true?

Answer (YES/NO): NO